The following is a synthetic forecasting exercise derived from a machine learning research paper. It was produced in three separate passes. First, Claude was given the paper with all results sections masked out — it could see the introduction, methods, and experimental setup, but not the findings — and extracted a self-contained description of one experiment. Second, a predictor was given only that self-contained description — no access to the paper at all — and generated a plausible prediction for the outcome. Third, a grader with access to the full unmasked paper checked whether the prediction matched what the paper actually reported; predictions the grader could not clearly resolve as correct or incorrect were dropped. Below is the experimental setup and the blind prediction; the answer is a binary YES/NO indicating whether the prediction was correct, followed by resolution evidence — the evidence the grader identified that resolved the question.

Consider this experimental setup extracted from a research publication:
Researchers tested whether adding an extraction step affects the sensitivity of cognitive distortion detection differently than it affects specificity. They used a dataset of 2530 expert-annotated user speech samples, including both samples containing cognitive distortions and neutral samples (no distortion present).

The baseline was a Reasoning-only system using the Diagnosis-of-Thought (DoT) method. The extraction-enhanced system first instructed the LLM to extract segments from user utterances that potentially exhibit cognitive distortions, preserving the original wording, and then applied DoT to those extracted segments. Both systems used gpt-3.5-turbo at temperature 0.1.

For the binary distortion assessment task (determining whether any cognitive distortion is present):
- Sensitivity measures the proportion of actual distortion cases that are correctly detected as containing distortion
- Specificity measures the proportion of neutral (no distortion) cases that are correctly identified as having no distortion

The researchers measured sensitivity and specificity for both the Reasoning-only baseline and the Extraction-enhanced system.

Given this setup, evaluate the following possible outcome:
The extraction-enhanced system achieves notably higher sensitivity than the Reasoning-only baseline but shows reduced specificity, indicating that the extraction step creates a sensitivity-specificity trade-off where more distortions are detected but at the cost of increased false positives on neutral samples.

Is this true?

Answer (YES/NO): NO